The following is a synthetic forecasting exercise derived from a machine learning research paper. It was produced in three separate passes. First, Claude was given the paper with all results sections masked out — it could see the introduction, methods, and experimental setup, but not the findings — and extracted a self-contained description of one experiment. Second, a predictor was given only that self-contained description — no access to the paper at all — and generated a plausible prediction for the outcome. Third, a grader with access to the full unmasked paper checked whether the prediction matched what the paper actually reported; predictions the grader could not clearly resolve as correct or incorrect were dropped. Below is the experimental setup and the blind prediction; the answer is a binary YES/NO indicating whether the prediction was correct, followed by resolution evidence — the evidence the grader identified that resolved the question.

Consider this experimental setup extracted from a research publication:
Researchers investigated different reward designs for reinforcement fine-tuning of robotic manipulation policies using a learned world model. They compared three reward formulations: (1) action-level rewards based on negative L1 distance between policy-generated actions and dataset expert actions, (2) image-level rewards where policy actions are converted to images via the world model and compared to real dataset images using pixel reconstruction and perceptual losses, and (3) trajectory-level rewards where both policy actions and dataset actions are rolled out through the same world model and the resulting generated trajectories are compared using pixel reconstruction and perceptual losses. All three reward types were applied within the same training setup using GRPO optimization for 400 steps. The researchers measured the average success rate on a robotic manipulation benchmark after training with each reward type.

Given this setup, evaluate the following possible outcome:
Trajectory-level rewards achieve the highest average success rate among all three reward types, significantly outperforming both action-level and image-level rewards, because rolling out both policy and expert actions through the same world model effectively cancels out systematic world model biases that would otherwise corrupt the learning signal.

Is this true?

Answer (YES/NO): YES